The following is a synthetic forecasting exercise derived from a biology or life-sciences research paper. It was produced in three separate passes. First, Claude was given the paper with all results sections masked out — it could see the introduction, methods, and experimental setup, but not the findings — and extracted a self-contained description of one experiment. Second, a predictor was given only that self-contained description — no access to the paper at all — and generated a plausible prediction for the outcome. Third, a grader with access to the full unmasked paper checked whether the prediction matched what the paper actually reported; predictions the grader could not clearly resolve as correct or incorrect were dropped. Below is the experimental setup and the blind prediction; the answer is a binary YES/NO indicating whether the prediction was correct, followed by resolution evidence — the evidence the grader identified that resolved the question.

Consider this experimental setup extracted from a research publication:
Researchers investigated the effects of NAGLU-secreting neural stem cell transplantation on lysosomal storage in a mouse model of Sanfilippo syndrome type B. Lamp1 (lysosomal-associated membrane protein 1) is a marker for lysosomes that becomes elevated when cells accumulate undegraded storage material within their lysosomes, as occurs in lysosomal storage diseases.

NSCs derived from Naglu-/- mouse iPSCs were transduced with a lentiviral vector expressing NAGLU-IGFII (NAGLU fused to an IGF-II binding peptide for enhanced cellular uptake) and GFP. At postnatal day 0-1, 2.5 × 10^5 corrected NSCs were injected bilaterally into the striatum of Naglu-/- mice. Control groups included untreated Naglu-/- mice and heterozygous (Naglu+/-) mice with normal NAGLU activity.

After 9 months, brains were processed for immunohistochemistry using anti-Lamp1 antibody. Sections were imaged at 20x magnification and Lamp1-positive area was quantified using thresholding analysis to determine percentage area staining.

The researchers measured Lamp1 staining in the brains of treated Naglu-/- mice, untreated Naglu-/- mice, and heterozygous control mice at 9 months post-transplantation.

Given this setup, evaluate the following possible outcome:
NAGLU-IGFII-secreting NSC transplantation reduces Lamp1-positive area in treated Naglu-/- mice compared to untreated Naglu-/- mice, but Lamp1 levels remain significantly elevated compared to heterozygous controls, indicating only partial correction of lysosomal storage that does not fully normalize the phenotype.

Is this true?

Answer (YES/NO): NO